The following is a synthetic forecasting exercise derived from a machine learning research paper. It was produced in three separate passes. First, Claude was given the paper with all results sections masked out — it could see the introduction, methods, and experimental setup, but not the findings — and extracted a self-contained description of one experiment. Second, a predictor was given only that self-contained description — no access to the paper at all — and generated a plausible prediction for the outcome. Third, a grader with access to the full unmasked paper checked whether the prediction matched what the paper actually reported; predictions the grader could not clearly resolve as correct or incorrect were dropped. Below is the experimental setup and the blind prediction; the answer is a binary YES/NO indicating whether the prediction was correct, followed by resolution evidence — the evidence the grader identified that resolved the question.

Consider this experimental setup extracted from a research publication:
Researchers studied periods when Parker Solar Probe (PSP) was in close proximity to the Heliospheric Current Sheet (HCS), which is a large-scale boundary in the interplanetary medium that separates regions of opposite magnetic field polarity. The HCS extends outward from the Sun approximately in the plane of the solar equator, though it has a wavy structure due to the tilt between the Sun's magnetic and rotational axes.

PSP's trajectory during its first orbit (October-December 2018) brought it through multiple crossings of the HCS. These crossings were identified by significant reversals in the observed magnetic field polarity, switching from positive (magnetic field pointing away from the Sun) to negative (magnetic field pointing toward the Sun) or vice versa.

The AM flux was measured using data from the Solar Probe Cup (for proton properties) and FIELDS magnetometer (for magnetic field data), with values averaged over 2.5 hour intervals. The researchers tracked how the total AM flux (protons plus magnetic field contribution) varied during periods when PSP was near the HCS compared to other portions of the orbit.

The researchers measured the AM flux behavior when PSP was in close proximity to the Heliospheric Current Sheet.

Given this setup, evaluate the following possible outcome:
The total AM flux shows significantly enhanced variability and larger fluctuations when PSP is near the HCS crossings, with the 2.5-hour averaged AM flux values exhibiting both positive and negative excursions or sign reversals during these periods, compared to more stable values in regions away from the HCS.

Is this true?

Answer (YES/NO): NO